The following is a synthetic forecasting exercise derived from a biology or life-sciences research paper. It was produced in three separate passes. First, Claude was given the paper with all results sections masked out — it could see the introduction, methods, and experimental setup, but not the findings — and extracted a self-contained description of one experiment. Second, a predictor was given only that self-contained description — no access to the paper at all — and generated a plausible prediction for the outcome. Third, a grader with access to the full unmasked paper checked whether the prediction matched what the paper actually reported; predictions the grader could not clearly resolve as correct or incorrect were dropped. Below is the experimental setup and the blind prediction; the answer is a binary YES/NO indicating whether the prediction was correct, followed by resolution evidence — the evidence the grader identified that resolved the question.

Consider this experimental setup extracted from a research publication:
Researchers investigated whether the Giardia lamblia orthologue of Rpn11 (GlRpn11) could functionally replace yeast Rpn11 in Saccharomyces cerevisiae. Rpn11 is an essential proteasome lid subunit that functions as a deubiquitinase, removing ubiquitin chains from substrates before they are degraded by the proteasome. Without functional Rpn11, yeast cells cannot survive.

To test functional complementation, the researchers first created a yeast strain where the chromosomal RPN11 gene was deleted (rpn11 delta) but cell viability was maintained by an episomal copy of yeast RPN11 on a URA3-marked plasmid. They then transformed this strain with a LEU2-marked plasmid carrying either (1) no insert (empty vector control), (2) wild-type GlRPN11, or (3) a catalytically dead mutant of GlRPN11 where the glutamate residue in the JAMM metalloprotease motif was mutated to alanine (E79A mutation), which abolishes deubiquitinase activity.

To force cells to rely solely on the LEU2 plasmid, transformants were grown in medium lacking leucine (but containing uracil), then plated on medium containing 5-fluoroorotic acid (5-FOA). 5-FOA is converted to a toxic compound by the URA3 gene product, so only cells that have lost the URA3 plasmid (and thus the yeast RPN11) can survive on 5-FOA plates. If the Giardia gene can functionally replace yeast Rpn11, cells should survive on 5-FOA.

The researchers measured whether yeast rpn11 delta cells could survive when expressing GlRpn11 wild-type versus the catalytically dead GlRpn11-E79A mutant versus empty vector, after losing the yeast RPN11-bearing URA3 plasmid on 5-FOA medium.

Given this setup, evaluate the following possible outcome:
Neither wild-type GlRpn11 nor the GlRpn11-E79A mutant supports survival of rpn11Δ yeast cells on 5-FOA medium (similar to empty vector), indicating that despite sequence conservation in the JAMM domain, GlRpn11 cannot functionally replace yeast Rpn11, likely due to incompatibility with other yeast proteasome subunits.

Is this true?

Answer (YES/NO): NO